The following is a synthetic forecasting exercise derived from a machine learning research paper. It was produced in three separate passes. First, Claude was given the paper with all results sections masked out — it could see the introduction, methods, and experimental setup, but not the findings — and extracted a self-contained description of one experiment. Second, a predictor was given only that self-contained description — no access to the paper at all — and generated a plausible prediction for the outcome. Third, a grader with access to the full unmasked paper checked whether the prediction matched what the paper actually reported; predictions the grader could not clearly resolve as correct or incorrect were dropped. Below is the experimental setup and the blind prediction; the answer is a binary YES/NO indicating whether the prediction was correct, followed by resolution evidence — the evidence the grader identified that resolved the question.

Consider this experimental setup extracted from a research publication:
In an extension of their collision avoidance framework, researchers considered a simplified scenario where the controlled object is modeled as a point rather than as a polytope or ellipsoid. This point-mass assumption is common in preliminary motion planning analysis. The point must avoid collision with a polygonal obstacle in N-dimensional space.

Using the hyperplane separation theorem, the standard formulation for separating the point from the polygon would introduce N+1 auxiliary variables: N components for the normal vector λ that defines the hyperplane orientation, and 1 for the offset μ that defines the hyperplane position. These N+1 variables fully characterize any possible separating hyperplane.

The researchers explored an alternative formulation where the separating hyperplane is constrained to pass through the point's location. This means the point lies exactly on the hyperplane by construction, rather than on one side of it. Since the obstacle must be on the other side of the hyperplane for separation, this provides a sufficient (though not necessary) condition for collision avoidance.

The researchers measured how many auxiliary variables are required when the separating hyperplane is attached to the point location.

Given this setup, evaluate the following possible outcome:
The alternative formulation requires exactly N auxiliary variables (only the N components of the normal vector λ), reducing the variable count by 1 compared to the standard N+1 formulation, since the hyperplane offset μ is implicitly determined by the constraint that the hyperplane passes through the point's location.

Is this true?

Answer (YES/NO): YES